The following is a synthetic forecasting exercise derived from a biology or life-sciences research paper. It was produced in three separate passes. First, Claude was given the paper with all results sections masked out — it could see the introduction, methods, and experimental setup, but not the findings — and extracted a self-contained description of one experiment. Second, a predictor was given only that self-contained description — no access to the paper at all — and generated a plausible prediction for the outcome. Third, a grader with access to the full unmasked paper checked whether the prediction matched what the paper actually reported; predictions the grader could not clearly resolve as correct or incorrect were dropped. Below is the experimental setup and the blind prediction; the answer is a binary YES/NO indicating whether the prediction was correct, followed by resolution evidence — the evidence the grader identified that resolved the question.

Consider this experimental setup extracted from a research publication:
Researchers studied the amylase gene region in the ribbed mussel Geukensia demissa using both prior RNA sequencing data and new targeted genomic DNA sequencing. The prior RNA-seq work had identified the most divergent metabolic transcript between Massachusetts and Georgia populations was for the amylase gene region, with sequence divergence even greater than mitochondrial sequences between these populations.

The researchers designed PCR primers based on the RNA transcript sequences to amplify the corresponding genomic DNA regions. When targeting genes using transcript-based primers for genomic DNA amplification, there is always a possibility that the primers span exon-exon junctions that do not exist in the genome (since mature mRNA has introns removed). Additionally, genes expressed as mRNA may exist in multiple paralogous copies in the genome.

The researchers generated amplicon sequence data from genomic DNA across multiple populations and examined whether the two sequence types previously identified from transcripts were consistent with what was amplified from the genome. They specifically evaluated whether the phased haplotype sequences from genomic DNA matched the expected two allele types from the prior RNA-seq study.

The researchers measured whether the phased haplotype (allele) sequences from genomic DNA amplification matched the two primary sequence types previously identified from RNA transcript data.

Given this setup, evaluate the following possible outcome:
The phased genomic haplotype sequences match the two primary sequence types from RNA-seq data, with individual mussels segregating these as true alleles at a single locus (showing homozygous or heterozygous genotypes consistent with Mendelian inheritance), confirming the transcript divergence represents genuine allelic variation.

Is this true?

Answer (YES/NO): YES